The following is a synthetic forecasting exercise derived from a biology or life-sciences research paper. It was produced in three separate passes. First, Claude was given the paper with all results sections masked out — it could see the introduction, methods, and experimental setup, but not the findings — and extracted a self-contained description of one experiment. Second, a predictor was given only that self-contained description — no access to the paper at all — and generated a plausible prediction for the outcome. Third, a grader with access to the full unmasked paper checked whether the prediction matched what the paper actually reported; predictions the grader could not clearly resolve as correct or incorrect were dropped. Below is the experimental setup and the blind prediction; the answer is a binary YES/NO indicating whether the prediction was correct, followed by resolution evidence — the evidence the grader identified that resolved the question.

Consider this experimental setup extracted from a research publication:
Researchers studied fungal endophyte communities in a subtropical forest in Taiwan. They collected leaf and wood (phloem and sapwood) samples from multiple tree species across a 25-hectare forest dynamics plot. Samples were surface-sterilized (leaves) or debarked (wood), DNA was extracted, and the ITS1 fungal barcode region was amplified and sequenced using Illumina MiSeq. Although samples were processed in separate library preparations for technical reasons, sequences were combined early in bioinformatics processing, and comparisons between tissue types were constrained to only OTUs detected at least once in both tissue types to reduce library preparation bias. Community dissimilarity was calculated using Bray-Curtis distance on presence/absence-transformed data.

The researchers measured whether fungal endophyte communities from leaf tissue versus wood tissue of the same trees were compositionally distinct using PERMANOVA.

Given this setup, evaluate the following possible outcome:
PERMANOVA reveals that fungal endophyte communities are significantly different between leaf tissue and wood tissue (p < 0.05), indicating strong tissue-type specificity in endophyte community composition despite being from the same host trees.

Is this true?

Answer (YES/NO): YES